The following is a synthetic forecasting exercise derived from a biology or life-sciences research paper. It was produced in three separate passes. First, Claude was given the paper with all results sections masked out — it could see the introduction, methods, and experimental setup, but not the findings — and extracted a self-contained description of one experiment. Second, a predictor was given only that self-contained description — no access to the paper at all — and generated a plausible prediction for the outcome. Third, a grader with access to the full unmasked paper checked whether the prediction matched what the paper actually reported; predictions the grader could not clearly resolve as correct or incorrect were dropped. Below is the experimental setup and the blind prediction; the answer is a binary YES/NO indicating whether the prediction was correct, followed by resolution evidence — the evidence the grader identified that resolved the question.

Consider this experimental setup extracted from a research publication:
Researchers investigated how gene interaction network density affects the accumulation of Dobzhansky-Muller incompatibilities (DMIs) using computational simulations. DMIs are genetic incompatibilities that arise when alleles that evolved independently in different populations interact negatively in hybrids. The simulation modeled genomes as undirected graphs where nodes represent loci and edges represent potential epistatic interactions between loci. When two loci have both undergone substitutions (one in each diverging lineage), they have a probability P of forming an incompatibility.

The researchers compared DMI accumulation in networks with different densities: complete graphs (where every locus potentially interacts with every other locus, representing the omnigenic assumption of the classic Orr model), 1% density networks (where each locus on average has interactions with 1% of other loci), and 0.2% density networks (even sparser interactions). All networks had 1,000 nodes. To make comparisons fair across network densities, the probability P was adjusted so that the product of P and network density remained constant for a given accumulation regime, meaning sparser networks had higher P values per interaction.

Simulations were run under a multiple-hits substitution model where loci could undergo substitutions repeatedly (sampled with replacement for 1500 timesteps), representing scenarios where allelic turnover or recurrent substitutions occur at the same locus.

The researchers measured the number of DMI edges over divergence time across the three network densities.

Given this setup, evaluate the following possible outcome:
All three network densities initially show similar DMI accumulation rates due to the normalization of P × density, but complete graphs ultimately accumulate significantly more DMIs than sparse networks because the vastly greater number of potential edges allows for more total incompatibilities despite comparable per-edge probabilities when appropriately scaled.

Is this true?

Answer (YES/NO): NO